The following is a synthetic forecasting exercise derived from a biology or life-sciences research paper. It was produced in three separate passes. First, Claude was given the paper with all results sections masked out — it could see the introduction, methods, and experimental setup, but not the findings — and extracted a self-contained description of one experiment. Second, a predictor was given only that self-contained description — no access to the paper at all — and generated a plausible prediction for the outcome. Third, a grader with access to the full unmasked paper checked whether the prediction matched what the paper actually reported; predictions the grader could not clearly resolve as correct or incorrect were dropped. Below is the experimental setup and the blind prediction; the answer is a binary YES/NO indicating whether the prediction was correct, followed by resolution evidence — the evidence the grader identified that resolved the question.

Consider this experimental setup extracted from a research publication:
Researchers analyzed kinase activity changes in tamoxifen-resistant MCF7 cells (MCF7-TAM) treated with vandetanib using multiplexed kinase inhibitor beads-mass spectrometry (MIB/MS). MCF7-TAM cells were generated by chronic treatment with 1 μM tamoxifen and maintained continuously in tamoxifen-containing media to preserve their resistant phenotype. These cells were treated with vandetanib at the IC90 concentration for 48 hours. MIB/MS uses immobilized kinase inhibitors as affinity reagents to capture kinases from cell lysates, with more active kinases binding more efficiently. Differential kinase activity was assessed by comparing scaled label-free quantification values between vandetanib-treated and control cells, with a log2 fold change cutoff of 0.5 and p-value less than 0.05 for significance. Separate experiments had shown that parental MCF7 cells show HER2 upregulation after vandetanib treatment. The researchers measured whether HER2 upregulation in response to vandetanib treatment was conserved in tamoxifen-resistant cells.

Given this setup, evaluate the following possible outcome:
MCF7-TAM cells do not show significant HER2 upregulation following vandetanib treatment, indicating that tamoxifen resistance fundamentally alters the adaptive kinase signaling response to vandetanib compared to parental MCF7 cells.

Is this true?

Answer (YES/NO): NO